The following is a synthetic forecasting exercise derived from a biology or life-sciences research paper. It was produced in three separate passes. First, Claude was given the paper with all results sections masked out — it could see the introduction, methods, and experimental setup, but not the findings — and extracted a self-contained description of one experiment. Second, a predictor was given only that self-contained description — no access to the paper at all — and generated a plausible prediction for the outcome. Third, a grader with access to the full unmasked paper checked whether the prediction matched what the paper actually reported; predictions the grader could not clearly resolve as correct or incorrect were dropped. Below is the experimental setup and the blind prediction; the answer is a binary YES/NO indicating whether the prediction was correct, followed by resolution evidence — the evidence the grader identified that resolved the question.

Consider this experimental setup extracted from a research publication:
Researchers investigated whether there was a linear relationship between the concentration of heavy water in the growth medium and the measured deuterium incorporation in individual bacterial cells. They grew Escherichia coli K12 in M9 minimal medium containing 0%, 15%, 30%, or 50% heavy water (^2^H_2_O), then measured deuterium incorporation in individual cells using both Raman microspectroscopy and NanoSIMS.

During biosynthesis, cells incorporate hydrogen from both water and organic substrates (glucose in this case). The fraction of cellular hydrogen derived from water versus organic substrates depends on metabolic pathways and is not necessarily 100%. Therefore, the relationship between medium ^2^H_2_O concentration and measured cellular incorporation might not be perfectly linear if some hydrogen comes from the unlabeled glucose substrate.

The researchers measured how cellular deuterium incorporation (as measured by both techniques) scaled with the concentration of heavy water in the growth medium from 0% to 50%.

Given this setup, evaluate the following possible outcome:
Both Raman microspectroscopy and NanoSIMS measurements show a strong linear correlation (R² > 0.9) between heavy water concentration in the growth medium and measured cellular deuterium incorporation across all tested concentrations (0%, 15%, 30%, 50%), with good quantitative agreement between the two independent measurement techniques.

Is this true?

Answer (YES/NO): NO